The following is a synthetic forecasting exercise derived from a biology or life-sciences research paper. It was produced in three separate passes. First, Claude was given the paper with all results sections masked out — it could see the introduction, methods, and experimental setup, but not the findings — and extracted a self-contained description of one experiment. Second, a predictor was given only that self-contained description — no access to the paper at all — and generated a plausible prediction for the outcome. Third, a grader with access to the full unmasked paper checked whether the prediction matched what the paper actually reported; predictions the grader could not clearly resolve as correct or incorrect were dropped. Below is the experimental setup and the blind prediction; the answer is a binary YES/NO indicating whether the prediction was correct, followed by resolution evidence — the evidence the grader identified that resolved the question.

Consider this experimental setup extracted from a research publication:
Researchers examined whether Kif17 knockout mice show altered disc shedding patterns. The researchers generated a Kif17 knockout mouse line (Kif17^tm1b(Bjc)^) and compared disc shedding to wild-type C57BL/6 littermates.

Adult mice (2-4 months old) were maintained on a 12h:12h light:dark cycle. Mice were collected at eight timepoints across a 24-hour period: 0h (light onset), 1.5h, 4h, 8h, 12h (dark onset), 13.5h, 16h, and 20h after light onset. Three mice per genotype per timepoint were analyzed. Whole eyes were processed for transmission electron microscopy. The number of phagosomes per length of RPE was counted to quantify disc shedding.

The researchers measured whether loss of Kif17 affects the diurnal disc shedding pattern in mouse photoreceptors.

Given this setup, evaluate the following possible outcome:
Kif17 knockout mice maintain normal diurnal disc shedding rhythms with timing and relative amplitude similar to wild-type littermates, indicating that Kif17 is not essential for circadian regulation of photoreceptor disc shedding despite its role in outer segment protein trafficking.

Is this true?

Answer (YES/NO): NO